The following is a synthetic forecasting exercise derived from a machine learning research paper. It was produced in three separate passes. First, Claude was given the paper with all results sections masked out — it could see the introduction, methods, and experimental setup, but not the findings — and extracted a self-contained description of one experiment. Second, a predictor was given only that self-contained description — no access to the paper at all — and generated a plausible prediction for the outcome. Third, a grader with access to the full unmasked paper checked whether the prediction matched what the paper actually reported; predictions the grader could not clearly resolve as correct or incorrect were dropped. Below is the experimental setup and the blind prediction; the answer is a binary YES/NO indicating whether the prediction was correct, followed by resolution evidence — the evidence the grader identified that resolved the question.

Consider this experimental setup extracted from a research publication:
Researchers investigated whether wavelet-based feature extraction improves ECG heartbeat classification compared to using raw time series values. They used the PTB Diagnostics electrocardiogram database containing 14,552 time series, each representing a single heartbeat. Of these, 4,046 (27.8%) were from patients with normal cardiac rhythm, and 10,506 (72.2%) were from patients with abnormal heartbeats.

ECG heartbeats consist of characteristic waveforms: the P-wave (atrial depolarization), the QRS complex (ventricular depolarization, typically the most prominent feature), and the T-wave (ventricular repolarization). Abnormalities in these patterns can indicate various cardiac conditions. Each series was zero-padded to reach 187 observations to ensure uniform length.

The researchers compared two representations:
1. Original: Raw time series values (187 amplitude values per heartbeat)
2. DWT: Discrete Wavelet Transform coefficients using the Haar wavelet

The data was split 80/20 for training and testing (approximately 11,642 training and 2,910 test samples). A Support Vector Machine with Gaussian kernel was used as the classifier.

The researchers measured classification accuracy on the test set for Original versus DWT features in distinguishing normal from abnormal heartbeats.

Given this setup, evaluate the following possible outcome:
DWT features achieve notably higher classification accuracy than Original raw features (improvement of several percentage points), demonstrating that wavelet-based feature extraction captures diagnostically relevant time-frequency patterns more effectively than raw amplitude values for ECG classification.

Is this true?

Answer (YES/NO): NO